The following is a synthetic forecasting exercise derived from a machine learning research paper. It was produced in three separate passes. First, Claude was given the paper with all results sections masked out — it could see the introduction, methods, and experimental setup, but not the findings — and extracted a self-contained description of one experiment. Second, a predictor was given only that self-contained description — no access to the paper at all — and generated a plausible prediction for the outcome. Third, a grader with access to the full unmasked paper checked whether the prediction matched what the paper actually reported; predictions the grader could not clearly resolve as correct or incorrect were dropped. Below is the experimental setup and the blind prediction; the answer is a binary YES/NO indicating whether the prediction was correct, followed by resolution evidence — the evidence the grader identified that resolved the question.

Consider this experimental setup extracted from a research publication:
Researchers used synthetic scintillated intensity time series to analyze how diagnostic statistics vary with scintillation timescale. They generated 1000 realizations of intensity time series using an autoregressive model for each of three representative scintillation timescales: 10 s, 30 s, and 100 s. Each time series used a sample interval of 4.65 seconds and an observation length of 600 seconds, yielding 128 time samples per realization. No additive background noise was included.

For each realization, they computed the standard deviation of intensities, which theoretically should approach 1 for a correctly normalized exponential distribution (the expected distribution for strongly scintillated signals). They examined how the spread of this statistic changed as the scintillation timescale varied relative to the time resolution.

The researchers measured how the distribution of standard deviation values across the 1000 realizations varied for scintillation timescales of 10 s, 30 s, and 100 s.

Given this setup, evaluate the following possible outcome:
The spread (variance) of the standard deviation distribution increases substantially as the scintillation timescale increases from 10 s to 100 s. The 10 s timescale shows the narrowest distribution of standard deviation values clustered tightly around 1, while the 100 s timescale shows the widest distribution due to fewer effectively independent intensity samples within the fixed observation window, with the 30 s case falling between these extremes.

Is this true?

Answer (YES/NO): YES